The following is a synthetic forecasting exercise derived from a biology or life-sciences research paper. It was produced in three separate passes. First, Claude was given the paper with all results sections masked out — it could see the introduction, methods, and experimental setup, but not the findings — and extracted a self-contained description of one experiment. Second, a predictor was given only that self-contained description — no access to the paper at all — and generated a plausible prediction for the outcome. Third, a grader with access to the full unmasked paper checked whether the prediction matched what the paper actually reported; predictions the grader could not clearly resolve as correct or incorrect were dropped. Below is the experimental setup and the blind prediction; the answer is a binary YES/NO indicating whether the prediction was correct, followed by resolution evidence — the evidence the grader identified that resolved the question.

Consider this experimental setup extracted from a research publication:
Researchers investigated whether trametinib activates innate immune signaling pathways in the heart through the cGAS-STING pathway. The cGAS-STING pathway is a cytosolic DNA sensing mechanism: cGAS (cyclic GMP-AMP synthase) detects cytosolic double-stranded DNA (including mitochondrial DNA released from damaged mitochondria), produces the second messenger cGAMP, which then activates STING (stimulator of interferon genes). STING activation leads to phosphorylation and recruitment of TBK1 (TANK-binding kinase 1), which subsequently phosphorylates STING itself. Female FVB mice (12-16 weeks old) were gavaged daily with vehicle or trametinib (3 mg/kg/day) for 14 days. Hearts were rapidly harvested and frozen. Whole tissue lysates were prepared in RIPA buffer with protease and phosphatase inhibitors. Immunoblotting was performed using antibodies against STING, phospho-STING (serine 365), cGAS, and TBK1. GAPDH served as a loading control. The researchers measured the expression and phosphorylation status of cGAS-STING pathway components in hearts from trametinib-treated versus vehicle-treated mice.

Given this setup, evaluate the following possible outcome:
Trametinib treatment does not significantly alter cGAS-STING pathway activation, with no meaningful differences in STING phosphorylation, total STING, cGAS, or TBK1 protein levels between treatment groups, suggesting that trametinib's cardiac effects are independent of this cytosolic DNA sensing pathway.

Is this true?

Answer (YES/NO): NO